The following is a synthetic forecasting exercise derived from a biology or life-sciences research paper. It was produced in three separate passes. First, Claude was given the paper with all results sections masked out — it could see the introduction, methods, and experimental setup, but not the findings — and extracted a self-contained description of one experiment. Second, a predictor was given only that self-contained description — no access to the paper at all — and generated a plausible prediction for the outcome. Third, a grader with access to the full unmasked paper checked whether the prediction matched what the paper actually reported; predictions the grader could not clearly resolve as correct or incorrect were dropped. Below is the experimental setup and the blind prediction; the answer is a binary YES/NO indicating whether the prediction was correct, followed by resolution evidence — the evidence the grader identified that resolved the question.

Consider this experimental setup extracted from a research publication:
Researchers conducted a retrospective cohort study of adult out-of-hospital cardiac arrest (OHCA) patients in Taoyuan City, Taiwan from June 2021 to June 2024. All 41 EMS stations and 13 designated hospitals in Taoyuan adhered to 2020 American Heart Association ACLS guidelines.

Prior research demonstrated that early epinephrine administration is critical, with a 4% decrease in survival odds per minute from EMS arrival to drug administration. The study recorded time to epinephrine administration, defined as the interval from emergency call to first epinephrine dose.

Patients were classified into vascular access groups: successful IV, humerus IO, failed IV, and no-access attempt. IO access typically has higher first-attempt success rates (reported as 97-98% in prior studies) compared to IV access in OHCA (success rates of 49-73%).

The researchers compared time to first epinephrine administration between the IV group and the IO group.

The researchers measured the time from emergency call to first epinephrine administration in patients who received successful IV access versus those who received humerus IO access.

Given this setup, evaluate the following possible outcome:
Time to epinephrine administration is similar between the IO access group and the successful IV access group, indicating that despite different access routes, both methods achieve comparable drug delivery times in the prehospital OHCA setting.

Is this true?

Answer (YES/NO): NO